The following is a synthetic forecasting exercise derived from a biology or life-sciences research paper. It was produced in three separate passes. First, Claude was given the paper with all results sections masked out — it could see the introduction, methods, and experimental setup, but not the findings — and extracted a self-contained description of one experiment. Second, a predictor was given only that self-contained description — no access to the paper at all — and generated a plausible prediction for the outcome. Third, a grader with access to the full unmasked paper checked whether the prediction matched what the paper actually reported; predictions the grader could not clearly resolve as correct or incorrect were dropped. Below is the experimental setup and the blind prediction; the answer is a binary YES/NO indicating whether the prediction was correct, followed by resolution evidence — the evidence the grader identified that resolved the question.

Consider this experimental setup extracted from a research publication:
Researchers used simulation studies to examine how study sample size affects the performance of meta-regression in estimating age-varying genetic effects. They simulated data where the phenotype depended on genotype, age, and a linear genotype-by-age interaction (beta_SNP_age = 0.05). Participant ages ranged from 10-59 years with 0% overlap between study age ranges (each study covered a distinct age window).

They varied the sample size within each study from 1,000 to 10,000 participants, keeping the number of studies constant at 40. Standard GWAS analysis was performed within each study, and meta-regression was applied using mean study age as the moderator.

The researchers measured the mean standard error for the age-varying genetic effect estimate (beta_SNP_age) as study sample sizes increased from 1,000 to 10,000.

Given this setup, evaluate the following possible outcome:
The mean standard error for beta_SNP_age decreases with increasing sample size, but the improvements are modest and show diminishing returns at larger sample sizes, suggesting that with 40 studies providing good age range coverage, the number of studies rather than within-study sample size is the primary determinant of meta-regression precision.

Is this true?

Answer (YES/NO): NO